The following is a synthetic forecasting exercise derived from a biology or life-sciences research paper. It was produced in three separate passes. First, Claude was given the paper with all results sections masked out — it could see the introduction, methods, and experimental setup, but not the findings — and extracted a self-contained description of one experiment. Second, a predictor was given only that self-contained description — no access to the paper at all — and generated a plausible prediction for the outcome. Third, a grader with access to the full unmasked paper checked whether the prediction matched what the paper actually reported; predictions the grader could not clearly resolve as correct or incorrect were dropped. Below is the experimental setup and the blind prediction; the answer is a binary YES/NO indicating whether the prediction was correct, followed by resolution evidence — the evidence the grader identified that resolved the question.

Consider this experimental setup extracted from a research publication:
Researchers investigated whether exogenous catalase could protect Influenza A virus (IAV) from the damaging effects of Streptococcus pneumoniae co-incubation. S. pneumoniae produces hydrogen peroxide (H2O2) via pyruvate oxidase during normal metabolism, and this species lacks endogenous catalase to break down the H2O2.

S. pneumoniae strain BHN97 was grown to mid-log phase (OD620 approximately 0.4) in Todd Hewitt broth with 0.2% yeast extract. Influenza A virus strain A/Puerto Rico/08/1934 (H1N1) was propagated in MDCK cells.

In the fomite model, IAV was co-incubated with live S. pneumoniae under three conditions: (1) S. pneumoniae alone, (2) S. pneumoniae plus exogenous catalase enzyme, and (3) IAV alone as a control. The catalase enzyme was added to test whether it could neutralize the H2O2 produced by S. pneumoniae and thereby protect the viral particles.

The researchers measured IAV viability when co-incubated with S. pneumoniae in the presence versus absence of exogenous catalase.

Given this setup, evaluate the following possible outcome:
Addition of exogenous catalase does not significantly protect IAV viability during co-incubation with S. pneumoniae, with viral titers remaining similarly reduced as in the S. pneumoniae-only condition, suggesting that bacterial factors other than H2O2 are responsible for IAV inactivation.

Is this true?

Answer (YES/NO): NO